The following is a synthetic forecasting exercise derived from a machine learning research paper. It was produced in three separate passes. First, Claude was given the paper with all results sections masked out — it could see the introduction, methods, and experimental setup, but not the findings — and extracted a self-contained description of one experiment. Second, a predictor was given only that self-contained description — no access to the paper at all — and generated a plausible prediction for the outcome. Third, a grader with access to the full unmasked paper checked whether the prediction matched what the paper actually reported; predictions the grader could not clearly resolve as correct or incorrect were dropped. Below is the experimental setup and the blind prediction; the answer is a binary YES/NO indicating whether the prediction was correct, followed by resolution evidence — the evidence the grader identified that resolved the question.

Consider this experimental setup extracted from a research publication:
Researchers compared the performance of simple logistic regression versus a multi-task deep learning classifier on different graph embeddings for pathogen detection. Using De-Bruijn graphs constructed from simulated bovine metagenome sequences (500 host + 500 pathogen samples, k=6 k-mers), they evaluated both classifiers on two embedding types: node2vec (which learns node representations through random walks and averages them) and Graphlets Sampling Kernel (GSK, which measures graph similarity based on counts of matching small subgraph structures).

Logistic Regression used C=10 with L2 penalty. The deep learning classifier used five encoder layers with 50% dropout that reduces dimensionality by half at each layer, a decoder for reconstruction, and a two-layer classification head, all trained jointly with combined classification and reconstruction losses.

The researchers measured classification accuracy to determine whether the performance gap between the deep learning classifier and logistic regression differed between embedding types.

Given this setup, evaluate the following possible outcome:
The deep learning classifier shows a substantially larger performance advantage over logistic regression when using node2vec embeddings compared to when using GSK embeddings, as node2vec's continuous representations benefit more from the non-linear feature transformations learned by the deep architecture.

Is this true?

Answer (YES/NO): YES